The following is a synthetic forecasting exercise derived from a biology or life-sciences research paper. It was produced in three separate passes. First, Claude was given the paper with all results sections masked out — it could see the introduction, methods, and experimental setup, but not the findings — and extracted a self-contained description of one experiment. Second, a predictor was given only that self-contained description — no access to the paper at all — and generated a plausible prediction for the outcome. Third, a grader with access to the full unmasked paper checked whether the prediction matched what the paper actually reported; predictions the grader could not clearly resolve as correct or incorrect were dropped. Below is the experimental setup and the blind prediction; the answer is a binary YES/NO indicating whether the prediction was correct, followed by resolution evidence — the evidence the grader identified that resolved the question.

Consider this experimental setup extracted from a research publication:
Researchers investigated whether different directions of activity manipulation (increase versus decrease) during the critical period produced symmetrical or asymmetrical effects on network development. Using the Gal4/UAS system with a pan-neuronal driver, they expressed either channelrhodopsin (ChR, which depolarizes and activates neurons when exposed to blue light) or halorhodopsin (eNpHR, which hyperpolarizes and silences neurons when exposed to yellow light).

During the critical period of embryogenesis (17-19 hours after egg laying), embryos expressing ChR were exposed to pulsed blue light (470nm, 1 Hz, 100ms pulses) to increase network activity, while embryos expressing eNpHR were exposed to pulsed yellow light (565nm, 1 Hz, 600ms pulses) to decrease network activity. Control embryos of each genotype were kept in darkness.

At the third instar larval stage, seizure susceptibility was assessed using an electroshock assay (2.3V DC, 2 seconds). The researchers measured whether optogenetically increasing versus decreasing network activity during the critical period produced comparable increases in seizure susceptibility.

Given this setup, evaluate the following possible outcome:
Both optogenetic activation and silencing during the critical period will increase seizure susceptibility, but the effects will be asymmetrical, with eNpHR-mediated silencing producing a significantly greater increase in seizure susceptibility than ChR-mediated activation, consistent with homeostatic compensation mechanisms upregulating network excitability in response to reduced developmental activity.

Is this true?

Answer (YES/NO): NO